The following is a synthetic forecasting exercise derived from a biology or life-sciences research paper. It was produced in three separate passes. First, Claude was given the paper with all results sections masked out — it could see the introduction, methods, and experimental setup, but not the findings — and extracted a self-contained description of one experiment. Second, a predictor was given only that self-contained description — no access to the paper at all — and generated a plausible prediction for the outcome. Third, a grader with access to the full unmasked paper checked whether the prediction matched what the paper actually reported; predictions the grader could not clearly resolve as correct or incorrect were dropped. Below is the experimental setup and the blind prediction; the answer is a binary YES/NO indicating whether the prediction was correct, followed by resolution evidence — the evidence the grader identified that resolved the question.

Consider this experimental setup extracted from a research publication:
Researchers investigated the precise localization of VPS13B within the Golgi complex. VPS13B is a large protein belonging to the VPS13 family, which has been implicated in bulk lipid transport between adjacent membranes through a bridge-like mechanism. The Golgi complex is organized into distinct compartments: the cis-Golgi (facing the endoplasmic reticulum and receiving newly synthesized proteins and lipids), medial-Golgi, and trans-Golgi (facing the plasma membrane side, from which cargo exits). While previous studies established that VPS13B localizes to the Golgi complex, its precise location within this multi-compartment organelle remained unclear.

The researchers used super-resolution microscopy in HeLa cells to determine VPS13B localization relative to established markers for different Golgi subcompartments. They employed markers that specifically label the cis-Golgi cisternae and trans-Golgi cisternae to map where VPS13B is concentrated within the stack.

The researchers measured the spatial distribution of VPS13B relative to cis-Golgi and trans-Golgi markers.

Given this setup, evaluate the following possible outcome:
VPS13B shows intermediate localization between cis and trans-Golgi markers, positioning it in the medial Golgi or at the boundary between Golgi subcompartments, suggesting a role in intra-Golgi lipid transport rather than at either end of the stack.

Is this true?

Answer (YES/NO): NO